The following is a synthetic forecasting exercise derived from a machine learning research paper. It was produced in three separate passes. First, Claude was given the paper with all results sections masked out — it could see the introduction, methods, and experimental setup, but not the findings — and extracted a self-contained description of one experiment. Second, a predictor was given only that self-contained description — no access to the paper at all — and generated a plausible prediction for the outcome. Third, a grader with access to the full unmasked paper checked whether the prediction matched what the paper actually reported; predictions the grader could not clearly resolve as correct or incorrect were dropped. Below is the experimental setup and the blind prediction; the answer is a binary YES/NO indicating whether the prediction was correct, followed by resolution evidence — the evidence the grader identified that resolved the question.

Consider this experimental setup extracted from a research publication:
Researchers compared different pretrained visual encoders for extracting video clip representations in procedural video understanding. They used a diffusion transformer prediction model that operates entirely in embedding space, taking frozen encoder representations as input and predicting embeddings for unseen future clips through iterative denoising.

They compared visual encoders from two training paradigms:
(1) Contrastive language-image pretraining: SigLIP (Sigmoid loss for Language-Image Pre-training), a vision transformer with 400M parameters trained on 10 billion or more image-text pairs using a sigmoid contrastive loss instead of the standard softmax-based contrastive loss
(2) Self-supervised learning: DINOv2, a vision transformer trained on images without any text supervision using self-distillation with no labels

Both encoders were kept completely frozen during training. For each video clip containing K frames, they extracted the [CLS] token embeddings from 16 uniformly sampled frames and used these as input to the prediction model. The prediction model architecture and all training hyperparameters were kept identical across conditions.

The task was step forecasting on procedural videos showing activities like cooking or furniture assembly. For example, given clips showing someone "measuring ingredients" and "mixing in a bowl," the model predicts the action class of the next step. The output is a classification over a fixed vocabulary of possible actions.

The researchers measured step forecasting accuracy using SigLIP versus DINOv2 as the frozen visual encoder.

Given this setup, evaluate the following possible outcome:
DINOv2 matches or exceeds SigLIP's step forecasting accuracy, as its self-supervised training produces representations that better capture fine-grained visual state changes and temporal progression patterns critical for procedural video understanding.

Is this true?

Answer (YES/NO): NO